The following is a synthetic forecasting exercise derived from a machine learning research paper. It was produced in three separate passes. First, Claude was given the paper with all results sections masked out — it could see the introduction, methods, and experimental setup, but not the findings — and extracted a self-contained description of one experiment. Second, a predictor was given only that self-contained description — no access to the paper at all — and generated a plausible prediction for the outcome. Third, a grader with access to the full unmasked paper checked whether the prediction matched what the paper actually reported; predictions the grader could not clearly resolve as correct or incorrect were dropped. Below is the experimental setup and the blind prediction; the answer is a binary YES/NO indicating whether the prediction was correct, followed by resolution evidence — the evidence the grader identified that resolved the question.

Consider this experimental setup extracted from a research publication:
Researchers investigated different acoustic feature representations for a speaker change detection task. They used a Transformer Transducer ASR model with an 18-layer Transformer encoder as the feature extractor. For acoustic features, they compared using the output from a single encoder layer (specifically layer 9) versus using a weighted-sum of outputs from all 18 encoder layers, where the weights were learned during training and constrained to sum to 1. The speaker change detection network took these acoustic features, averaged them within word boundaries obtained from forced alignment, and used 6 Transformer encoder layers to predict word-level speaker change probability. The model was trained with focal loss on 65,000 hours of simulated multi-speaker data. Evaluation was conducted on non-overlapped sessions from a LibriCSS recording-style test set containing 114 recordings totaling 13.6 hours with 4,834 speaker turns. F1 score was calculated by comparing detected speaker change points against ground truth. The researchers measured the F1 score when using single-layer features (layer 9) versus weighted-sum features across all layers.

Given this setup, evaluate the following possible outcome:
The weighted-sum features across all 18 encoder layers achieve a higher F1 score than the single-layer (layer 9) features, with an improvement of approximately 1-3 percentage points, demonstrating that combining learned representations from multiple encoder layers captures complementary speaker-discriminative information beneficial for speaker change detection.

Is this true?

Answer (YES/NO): YES